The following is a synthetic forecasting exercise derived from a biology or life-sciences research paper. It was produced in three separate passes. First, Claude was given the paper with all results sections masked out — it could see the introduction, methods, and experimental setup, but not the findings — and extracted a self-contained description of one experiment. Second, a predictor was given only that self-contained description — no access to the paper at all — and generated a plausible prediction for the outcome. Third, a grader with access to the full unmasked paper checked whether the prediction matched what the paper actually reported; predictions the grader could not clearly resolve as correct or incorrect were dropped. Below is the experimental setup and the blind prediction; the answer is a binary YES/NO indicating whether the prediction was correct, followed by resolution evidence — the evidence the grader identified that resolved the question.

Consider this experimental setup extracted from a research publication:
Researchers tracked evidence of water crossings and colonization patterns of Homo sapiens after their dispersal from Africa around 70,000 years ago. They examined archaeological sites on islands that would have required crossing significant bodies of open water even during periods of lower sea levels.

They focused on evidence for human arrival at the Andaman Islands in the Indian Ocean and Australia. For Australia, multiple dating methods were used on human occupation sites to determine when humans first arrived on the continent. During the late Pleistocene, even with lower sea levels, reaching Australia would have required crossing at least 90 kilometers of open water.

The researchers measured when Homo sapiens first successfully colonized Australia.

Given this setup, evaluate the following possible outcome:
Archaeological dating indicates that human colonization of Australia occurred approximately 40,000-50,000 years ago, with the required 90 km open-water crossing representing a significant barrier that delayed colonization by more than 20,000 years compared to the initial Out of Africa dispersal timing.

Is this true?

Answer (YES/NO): NO